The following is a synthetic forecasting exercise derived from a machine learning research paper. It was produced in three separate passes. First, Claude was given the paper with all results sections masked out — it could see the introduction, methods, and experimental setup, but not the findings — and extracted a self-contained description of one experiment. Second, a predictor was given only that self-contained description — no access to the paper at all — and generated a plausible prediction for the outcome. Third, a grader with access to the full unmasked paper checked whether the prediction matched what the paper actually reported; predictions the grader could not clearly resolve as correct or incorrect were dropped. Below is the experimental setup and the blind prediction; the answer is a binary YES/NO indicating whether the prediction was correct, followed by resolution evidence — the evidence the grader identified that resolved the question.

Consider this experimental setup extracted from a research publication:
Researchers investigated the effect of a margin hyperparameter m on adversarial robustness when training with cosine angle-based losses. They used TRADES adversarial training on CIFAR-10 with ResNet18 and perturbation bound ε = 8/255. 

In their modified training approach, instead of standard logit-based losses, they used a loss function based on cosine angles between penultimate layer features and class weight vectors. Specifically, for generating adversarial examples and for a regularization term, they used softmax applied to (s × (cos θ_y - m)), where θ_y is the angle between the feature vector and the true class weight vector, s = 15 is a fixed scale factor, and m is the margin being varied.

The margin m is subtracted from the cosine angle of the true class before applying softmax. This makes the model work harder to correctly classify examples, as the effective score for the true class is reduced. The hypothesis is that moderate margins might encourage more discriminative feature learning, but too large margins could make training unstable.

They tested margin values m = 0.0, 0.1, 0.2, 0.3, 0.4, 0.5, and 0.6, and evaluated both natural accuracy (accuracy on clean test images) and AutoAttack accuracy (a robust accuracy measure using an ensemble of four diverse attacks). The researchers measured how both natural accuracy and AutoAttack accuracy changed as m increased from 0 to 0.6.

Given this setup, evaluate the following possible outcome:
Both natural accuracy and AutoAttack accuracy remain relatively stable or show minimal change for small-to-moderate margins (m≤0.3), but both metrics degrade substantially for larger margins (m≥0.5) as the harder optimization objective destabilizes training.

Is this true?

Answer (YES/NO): NO